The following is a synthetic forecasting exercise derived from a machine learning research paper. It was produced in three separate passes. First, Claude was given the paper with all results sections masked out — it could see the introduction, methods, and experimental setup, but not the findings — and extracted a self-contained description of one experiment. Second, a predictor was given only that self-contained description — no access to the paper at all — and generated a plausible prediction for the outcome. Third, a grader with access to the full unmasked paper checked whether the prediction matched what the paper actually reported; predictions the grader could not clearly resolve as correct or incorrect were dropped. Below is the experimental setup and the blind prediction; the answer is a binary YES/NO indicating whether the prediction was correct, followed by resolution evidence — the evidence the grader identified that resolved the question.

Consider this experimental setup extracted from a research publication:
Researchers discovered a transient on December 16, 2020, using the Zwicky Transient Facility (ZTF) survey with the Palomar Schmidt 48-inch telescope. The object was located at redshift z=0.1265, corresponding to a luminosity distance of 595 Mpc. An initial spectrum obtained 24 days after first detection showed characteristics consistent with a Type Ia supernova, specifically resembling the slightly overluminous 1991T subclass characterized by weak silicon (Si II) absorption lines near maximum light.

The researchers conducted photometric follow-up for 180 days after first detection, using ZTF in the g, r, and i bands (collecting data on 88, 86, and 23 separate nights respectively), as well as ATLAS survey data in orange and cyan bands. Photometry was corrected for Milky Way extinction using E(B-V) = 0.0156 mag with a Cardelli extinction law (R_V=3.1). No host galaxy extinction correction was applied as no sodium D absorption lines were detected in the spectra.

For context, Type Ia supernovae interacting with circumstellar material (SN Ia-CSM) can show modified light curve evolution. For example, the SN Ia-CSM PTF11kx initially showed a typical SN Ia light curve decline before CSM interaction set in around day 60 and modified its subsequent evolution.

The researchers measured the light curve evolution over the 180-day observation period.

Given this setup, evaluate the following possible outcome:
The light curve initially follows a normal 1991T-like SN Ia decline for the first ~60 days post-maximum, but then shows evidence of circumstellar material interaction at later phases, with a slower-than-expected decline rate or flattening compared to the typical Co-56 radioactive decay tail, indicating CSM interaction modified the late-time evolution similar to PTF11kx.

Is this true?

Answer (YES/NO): NO